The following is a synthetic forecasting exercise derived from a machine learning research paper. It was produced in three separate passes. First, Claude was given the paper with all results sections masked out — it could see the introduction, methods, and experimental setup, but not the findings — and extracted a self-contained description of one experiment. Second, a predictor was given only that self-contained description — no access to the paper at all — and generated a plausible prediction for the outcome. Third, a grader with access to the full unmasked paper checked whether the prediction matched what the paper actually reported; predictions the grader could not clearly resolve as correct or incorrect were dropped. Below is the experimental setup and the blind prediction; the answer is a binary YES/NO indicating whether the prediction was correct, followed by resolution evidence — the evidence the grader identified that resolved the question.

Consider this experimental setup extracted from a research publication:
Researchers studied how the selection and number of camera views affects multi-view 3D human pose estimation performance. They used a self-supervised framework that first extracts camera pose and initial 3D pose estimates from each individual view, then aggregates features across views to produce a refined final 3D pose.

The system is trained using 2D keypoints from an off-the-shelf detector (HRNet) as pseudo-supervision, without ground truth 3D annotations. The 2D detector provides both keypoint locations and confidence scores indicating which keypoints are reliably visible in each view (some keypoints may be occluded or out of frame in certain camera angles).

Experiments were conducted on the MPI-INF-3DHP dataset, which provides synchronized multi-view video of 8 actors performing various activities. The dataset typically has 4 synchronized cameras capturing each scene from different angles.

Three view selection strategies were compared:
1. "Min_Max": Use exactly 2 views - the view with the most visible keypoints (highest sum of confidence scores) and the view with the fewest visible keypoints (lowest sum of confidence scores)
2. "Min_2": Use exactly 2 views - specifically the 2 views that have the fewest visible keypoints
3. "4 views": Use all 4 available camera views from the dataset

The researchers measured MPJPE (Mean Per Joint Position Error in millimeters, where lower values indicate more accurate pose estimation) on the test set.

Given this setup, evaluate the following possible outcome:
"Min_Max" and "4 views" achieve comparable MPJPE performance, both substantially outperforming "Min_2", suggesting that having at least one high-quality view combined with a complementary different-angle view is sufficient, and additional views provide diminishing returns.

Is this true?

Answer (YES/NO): NO